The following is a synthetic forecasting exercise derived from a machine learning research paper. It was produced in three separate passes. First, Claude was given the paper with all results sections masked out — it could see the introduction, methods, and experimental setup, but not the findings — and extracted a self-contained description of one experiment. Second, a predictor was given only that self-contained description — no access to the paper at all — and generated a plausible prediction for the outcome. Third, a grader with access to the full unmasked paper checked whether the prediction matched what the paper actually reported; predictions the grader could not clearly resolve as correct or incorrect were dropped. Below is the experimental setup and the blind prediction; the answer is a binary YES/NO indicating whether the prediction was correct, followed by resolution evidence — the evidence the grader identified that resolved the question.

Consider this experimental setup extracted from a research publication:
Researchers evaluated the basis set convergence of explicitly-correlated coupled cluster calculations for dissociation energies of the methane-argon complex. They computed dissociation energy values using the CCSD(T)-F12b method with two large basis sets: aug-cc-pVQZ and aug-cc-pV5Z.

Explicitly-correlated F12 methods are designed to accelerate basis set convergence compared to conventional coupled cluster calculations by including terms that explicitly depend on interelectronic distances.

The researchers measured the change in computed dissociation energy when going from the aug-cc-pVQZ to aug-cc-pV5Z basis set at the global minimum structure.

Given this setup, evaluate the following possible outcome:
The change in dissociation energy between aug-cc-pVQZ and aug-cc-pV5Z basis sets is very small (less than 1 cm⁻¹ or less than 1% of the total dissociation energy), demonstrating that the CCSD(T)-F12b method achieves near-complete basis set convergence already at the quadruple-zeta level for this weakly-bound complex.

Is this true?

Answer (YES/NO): YES